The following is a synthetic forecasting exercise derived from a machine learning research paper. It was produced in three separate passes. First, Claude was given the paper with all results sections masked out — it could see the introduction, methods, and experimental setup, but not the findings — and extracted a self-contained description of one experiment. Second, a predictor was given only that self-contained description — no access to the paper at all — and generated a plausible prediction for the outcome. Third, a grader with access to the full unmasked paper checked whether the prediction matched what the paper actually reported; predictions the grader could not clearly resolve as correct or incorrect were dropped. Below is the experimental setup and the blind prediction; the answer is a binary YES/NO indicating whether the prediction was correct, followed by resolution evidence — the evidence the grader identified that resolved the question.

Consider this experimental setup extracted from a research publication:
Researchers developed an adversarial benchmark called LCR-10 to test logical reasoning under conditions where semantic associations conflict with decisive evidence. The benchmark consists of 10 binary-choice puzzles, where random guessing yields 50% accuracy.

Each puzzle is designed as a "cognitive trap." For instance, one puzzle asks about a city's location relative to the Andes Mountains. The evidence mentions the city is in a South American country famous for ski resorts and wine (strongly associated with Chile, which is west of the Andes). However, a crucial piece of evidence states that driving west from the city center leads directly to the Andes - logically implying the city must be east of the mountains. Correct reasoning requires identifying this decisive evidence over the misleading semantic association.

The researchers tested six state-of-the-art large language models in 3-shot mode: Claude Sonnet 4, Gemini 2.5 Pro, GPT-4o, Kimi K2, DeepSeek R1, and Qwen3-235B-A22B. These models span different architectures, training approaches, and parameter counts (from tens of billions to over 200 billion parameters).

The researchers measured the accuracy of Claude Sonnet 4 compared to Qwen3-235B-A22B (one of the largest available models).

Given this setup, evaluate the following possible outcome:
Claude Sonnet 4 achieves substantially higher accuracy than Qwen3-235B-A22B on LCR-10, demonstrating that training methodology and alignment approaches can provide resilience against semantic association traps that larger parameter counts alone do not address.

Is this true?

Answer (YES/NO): NO